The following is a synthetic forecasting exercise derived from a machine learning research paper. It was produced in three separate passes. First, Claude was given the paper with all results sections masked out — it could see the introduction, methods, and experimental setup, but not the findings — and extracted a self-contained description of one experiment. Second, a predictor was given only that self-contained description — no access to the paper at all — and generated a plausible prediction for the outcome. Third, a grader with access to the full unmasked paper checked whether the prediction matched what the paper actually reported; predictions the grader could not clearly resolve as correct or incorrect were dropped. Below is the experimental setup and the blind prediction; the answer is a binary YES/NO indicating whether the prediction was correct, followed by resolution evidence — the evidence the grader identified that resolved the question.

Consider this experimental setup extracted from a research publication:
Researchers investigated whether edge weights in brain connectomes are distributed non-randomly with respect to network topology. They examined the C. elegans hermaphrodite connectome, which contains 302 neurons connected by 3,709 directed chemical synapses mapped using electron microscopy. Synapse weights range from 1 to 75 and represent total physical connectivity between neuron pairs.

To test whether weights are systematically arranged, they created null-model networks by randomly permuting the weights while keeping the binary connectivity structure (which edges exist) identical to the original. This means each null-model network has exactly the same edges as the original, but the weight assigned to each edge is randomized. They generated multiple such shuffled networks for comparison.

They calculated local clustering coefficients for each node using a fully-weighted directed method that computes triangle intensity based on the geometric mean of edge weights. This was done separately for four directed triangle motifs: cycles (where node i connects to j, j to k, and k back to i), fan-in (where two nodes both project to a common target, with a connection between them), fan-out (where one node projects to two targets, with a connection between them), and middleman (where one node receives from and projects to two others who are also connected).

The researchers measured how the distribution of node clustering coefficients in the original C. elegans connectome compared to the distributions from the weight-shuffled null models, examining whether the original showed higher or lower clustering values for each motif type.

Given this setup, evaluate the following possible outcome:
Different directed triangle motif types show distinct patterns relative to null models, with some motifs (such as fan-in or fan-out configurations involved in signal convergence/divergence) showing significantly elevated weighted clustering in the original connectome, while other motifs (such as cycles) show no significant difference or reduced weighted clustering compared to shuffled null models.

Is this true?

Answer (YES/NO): YES